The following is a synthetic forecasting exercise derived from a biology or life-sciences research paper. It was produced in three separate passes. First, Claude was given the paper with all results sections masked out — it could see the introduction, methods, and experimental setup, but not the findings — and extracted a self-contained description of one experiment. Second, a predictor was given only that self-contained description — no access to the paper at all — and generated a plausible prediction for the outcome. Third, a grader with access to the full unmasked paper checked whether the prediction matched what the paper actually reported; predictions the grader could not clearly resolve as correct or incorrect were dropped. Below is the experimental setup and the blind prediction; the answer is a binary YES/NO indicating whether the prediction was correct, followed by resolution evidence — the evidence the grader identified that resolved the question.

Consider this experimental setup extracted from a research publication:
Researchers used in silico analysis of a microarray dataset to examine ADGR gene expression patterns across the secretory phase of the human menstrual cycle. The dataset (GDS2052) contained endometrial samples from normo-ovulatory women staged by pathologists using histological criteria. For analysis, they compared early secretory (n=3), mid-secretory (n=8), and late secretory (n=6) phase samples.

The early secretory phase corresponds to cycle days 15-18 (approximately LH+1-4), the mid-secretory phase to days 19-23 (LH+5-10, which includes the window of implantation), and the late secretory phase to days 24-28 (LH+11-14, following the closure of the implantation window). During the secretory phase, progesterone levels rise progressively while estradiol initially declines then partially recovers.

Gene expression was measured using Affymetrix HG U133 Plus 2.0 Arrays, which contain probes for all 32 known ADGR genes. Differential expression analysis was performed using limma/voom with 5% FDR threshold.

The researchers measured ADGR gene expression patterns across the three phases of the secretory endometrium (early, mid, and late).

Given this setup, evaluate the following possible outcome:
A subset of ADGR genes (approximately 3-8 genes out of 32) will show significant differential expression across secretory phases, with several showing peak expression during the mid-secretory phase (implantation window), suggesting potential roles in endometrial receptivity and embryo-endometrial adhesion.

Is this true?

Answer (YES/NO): NO